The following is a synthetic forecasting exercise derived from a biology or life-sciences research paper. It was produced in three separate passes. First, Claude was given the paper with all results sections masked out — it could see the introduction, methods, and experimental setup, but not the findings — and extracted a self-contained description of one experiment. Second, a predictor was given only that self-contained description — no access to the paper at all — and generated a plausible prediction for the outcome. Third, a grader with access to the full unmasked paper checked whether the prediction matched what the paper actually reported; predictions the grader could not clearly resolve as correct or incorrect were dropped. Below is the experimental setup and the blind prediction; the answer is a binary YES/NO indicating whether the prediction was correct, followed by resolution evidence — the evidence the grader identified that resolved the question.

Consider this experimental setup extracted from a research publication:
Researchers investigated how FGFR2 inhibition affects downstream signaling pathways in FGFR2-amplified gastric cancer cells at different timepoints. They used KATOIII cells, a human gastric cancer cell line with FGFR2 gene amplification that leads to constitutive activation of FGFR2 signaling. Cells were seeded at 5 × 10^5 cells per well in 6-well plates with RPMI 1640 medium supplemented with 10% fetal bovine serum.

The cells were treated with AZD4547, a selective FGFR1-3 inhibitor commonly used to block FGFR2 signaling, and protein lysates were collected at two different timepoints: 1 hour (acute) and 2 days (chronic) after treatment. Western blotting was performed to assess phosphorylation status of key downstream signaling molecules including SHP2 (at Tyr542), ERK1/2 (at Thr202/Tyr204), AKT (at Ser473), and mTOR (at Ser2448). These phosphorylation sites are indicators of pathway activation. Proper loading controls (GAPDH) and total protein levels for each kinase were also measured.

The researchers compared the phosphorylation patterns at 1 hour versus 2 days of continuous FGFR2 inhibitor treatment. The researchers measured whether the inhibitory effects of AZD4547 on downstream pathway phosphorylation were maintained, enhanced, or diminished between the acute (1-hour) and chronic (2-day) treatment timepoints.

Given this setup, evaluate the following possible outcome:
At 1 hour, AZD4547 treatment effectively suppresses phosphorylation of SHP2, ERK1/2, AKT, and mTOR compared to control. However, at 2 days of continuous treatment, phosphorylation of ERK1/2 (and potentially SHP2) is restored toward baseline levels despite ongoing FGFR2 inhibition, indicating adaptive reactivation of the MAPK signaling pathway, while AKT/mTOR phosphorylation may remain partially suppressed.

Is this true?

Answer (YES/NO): NO